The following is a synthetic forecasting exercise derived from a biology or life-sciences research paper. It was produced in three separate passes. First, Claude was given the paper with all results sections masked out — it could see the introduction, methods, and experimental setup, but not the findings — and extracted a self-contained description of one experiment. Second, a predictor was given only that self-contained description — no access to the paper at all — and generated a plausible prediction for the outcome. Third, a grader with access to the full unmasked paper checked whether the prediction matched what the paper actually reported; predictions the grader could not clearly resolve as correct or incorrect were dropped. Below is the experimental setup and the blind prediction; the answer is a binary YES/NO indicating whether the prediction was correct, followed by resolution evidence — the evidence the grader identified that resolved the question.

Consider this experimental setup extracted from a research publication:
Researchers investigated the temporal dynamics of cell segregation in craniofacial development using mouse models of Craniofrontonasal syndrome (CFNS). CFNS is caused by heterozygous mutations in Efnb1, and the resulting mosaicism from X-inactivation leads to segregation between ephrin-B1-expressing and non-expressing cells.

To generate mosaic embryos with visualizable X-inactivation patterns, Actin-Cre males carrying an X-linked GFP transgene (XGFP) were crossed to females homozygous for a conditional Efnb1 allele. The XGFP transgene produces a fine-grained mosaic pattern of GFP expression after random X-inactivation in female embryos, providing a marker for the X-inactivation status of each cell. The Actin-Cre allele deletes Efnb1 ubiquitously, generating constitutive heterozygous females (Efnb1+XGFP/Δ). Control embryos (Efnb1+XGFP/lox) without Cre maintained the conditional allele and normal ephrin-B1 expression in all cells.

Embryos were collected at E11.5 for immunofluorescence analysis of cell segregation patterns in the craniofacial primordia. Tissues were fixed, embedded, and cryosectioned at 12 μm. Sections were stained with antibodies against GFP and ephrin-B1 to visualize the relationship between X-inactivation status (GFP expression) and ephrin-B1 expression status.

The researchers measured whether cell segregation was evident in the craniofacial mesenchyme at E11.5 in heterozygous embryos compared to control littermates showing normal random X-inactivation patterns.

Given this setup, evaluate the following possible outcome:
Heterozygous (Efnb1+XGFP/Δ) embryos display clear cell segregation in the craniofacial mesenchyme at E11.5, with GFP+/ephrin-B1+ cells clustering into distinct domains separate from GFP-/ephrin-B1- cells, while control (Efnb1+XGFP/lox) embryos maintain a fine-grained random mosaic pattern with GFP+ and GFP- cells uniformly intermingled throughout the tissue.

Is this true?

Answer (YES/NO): YES